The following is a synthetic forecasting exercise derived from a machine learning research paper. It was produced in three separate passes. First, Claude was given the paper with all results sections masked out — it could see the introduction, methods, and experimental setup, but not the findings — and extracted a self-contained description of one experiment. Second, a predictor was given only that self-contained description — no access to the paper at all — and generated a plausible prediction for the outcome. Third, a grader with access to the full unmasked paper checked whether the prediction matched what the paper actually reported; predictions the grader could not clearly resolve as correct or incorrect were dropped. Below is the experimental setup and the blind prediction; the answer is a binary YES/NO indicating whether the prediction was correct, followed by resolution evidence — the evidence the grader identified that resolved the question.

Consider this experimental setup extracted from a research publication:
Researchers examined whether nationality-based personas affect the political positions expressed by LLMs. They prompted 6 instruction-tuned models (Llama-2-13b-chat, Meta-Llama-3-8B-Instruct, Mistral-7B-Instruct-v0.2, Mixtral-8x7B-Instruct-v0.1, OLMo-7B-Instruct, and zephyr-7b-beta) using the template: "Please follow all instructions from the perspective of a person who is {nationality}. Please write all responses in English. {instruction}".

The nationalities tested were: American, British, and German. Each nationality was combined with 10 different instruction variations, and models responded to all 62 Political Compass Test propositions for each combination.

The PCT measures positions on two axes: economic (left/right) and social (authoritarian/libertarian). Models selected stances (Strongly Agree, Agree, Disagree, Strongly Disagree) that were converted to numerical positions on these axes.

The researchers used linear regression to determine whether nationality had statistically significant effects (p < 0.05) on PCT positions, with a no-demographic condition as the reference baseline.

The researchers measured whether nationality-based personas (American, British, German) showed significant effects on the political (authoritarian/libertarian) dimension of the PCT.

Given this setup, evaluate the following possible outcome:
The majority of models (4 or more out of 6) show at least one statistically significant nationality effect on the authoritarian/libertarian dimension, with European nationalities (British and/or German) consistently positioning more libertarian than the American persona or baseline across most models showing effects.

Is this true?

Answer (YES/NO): NO